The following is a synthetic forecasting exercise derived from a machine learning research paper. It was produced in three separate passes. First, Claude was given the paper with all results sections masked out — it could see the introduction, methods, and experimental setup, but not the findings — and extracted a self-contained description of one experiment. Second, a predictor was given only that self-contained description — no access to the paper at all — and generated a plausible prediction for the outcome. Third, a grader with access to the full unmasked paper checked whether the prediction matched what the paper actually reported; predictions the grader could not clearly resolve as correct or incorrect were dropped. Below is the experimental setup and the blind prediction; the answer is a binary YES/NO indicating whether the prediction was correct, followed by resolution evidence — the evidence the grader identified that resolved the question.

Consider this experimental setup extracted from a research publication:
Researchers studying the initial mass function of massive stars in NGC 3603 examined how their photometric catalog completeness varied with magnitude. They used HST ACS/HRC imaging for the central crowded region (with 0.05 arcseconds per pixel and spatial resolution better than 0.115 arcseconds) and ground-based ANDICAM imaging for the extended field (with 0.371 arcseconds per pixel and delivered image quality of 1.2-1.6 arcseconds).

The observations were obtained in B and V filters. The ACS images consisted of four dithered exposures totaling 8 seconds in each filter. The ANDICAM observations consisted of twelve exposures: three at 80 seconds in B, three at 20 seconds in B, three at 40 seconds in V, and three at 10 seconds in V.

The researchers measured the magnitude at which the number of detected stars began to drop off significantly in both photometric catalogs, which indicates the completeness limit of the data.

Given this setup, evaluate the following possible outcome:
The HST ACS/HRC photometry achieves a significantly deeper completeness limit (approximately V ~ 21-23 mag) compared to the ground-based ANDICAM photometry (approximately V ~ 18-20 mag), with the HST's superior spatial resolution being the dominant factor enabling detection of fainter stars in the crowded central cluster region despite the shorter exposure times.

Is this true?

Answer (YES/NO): NO